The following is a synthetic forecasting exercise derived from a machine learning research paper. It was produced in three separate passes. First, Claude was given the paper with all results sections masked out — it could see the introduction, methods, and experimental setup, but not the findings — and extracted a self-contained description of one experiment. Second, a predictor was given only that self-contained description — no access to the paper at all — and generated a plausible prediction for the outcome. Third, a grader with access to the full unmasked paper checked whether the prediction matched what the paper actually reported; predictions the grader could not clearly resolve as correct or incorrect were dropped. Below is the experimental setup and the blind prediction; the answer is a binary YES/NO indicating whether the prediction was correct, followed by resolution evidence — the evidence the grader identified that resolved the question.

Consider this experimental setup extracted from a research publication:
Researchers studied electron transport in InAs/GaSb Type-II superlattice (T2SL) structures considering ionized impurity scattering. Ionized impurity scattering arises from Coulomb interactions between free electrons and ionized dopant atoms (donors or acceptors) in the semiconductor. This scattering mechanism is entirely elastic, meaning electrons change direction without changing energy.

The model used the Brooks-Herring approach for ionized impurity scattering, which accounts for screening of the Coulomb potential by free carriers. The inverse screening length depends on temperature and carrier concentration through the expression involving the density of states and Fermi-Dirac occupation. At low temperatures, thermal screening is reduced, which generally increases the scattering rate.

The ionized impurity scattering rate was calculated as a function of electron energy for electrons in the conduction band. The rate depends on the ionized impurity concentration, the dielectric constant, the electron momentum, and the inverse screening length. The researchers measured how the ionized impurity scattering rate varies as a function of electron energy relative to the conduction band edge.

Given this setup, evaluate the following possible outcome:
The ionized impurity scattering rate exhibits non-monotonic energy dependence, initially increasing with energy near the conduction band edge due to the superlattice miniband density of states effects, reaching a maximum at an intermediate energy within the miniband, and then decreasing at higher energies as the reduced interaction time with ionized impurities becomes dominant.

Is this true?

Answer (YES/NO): NO